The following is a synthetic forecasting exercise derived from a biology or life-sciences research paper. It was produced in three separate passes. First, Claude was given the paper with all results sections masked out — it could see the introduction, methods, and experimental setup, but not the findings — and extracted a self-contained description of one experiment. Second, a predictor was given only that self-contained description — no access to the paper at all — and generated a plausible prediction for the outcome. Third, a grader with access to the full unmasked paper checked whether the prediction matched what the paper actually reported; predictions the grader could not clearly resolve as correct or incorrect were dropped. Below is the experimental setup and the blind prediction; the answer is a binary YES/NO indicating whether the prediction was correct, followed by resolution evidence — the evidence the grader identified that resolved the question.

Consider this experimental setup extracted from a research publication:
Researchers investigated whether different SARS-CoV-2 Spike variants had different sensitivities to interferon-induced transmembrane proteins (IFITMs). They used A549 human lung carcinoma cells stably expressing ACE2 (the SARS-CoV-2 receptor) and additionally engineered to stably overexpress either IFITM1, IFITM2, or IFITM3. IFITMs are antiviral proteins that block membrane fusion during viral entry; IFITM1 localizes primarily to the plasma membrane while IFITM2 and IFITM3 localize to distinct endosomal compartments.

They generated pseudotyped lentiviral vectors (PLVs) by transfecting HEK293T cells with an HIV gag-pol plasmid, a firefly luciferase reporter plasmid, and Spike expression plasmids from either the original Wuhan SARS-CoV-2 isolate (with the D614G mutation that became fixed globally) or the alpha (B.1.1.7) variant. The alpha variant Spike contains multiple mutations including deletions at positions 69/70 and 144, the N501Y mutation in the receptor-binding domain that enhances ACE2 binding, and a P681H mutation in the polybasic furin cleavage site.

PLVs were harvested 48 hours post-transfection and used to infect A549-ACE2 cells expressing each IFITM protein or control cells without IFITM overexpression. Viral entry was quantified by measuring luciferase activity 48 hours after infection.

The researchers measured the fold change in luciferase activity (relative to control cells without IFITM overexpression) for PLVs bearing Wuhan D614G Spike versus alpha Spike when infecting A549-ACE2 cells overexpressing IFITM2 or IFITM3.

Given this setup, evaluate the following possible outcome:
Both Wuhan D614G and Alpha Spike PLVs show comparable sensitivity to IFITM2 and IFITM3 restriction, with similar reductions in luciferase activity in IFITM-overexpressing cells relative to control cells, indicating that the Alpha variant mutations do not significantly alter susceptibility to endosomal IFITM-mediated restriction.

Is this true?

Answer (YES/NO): NO